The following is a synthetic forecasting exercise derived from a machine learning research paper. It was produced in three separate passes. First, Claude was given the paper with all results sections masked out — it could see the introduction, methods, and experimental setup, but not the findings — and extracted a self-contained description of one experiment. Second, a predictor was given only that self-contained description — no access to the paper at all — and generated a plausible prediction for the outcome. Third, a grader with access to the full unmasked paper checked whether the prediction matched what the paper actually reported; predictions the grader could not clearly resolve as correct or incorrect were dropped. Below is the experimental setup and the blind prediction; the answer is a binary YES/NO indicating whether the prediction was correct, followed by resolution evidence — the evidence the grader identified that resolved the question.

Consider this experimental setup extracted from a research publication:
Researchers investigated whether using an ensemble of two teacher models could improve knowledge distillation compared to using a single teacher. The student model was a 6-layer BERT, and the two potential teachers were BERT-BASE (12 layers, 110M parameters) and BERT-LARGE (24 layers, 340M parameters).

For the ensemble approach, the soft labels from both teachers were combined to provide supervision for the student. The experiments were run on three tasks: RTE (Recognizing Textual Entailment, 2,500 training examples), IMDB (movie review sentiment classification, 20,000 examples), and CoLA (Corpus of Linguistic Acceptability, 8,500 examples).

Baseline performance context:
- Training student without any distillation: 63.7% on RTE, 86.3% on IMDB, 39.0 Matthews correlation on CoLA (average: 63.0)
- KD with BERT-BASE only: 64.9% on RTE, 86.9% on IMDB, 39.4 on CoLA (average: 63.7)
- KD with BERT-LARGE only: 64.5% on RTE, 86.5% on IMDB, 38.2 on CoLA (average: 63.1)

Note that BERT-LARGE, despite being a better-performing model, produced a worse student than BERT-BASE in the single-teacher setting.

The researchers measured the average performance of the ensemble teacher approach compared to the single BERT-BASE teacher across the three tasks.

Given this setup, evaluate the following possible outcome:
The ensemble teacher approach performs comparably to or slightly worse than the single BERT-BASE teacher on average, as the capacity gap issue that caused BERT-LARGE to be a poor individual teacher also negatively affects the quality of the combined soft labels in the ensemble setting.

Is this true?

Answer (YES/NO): NO